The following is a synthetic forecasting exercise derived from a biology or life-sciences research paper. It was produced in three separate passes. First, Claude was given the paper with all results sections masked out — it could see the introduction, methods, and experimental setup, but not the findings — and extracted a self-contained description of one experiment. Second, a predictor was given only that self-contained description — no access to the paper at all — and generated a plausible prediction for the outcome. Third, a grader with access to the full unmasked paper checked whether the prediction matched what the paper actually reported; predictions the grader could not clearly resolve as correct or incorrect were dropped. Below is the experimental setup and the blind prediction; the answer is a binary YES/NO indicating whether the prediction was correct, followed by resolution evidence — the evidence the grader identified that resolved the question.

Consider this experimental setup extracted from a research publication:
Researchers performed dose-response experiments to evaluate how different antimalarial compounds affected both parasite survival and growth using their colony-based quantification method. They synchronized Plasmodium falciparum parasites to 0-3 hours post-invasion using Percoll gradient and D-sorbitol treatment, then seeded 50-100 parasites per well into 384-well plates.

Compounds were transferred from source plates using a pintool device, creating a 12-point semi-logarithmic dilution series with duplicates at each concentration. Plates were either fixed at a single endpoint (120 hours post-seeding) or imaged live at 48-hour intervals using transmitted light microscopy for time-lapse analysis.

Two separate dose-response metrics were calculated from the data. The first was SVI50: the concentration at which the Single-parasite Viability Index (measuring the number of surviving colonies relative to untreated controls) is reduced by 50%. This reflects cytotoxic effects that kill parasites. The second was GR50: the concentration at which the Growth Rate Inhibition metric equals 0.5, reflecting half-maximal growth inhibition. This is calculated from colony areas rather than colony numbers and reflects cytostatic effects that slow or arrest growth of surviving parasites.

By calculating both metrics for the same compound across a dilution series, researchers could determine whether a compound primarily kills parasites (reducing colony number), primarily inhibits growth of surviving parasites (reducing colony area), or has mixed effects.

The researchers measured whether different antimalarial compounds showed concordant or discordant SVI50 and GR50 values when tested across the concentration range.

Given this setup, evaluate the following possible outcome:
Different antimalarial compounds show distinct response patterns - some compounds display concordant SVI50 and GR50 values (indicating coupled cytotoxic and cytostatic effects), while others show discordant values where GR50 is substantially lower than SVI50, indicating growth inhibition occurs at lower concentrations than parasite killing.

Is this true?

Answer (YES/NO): YES